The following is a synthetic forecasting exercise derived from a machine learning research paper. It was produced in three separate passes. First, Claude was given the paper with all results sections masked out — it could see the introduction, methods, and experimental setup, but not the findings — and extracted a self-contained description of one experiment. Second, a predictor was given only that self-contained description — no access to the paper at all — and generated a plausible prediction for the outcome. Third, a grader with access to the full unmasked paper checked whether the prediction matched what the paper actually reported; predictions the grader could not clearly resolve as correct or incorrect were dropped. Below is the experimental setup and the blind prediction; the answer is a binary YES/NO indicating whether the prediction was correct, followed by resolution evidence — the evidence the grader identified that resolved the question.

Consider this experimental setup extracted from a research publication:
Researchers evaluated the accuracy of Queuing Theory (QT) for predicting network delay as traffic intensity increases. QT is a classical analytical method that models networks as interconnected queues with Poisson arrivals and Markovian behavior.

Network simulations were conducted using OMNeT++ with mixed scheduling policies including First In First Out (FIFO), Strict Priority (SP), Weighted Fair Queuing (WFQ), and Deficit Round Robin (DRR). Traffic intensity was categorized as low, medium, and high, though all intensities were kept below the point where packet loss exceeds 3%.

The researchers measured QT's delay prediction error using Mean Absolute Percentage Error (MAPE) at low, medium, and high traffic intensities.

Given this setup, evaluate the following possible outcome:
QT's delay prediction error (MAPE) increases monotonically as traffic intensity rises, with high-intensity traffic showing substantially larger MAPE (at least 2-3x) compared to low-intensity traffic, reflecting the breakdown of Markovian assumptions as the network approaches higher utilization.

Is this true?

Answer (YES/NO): NO